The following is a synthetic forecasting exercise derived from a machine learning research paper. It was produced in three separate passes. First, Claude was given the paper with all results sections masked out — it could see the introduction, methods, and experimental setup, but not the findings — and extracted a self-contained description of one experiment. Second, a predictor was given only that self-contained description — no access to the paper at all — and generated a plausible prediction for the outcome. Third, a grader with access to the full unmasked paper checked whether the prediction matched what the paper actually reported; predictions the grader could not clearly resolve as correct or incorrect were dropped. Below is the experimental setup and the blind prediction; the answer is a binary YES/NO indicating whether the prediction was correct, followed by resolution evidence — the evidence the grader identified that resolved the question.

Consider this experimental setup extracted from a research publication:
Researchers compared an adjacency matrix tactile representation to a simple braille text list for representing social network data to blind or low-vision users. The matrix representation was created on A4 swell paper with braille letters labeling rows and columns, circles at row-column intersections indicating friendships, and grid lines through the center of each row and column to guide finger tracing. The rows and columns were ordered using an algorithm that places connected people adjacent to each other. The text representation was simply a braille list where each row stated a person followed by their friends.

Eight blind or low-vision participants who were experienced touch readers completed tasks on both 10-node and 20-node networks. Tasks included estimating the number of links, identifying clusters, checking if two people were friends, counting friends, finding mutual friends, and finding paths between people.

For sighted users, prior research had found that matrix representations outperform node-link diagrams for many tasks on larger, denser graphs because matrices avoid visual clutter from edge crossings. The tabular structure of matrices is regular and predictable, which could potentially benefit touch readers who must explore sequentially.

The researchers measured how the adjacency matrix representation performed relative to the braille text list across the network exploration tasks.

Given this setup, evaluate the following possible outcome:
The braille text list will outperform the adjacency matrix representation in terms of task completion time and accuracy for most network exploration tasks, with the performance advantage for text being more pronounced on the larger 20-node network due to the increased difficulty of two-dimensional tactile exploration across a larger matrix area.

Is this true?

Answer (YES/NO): NO